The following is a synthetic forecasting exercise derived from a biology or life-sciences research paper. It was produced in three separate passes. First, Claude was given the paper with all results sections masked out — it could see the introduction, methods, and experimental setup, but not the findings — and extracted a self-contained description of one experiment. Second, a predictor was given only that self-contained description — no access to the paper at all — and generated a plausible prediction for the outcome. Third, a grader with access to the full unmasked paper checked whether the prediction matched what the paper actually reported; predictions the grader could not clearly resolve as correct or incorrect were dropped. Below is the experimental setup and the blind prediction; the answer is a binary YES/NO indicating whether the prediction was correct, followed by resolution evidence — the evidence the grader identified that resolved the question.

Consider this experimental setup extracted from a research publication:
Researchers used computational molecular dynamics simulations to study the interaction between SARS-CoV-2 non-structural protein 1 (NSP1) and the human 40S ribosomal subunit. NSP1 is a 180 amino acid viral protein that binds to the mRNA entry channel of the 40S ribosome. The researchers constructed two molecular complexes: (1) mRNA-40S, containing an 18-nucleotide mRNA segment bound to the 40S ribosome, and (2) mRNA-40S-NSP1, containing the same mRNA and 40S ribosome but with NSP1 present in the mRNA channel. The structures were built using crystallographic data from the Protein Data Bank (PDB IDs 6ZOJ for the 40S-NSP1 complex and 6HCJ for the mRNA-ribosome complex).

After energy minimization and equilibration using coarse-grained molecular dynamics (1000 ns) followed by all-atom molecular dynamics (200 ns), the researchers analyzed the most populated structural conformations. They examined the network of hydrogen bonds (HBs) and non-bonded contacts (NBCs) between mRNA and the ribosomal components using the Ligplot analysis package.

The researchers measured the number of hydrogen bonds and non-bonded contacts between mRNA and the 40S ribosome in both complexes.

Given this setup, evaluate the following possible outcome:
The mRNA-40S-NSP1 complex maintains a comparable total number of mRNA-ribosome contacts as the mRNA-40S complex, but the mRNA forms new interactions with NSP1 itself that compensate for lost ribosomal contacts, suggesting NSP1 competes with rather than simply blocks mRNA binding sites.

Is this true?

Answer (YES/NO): NO